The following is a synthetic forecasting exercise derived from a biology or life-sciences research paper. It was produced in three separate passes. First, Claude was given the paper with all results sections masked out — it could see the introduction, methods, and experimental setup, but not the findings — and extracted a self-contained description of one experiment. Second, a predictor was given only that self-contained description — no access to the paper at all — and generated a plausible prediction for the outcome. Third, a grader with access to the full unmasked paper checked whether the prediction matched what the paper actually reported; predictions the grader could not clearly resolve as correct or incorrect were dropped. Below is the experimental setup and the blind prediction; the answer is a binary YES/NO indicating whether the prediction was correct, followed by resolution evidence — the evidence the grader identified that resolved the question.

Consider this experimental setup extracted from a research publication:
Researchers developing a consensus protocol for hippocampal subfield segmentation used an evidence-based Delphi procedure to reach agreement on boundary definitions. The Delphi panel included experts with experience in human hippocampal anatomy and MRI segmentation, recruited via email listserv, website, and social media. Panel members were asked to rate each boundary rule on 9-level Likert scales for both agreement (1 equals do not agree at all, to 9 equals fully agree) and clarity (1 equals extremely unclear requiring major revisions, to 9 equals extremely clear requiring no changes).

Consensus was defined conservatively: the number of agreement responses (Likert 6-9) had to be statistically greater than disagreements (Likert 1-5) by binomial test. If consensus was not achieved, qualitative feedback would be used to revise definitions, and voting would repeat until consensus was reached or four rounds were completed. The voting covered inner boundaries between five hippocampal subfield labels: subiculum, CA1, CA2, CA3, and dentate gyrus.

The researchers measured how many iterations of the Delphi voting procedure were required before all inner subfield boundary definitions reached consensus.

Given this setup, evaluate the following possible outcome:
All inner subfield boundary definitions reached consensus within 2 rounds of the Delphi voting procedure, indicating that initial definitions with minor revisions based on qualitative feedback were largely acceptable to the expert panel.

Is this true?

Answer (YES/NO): NO